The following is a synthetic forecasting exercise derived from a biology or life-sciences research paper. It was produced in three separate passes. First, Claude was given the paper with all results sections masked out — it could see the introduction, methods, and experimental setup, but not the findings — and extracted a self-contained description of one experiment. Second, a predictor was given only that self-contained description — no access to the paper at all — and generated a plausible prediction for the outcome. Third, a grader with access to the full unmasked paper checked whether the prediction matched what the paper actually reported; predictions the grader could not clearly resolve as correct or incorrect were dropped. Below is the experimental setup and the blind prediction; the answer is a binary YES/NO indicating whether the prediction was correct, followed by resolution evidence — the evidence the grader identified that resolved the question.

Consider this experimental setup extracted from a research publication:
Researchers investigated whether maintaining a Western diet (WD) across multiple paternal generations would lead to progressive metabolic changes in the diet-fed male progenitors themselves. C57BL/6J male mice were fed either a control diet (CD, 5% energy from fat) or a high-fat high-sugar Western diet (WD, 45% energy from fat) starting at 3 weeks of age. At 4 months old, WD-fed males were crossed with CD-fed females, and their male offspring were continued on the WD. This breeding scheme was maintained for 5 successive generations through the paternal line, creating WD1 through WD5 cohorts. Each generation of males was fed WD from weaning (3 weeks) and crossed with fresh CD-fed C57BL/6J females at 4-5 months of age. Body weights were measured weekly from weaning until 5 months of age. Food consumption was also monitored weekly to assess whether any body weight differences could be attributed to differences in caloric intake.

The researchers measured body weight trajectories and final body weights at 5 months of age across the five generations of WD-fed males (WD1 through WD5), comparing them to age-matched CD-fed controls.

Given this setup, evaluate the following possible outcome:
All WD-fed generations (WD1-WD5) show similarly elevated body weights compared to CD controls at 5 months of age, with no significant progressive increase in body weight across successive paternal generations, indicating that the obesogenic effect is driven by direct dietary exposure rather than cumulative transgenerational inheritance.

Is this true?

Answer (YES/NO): NO